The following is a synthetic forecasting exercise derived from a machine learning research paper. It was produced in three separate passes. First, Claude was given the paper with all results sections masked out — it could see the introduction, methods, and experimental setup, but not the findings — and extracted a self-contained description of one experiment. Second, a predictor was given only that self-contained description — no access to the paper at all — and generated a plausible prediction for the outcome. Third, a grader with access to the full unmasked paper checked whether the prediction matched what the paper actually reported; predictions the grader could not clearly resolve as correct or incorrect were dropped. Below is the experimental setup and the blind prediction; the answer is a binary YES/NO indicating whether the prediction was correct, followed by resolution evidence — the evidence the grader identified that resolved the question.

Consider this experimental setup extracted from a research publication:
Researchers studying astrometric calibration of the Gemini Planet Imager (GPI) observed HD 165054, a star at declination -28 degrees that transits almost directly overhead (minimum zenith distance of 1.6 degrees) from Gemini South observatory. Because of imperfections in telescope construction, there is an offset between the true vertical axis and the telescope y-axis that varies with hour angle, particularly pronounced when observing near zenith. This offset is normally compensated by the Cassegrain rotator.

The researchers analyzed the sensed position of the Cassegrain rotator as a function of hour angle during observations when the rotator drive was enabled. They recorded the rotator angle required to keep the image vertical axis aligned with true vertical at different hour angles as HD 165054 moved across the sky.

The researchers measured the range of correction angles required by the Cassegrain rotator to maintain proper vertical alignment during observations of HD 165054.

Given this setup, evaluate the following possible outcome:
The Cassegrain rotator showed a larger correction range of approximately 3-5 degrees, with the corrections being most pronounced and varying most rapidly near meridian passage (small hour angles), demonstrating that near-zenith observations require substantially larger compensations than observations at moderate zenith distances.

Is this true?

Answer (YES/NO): NO